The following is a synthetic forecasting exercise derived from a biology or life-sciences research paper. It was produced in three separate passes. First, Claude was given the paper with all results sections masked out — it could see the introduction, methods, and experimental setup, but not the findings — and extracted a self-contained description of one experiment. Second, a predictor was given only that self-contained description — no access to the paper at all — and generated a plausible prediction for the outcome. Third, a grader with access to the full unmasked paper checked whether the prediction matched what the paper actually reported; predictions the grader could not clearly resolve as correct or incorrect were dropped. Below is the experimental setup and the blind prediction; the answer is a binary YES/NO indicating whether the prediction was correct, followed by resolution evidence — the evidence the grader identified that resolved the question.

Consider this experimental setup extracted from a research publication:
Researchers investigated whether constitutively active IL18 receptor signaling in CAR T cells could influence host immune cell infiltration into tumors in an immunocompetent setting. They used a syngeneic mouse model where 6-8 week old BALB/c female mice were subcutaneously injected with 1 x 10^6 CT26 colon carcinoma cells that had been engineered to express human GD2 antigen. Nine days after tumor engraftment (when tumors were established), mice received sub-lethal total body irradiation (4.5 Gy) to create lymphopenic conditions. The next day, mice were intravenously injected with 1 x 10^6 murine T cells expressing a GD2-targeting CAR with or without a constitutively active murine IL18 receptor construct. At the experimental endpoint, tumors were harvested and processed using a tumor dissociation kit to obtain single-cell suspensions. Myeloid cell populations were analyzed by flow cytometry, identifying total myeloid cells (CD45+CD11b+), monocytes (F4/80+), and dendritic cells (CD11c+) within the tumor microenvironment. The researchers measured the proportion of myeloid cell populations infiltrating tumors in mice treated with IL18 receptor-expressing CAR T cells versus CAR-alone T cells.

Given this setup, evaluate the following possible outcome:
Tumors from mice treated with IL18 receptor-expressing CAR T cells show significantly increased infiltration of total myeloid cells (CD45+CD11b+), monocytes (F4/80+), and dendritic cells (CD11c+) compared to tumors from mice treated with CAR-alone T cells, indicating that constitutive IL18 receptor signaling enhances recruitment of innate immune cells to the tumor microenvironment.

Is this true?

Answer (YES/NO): NO